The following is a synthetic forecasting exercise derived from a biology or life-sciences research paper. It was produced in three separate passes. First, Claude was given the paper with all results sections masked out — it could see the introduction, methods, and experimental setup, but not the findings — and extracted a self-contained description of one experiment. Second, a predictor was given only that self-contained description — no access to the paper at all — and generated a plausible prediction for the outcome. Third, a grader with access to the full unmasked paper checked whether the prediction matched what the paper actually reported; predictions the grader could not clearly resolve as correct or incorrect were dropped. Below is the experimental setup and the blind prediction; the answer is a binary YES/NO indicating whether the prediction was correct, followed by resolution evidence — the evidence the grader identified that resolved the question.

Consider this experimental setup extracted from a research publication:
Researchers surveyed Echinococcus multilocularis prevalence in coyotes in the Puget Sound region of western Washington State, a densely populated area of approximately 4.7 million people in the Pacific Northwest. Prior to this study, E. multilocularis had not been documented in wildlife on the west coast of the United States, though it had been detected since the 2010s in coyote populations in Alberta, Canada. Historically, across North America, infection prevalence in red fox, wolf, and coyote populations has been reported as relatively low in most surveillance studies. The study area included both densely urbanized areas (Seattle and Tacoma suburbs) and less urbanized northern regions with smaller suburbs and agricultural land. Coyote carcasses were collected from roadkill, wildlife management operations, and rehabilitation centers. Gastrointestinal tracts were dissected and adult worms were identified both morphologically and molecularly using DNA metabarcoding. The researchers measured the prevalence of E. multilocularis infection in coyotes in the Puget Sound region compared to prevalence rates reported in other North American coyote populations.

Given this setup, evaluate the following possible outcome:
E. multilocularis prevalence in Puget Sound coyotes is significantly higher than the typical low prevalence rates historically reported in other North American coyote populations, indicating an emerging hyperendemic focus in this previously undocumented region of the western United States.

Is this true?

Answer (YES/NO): YES